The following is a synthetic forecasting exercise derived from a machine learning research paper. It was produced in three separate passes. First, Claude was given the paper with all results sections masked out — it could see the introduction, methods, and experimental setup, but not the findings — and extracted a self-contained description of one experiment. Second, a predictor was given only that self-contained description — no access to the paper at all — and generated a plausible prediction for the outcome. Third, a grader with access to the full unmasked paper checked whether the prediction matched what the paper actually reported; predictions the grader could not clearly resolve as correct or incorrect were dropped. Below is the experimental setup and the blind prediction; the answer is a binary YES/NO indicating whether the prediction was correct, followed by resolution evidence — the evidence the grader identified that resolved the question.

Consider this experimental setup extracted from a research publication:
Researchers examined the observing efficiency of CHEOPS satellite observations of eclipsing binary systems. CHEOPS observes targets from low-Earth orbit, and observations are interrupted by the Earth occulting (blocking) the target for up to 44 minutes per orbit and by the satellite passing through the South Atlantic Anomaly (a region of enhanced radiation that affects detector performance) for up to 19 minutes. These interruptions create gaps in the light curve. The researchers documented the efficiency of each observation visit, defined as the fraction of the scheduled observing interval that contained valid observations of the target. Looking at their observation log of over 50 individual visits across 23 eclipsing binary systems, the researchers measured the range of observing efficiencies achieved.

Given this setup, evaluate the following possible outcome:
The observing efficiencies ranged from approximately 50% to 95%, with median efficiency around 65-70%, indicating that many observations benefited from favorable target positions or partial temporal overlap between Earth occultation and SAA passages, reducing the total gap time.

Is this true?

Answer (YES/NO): NO